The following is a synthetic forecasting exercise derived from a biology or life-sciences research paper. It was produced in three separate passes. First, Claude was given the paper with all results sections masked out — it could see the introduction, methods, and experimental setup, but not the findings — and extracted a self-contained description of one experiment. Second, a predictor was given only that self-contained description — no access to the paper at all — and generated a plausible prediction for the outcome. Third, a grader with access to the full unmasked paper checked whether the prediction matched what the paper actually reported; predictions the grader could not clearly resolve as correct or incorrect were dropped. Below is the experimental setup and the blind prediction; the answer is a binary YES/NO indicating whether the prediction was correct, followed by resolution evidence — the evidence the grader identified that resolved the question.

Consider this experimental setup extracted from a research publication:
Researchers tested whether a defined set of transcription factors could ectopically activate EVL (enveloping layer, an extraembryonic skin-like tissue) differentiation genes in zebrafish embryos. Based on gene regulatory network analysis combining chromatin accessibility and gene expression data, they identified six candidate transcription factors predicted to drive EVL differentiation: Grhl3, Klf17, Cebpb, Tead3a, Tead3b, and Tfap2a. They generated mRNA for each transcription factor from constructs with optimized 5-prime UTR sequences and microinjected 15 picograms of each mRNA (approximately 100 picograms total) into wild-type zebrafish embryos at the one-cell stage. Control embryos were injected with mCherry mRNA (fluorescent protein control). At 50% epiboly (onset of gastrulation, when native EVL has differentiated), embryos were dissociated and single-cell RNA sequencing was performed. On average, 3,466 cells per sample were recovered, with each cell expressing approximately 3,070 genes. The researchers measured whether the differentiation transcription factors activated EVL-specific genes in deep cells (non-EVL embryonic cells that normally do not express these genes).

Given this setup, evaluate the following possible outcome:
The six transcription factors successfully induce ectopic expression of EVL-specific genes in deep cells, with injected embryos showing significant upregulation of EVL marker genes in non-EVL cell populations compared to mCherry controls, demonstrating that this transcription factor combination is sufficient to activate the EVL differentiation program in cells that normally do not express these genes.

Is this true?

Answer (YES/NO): YES